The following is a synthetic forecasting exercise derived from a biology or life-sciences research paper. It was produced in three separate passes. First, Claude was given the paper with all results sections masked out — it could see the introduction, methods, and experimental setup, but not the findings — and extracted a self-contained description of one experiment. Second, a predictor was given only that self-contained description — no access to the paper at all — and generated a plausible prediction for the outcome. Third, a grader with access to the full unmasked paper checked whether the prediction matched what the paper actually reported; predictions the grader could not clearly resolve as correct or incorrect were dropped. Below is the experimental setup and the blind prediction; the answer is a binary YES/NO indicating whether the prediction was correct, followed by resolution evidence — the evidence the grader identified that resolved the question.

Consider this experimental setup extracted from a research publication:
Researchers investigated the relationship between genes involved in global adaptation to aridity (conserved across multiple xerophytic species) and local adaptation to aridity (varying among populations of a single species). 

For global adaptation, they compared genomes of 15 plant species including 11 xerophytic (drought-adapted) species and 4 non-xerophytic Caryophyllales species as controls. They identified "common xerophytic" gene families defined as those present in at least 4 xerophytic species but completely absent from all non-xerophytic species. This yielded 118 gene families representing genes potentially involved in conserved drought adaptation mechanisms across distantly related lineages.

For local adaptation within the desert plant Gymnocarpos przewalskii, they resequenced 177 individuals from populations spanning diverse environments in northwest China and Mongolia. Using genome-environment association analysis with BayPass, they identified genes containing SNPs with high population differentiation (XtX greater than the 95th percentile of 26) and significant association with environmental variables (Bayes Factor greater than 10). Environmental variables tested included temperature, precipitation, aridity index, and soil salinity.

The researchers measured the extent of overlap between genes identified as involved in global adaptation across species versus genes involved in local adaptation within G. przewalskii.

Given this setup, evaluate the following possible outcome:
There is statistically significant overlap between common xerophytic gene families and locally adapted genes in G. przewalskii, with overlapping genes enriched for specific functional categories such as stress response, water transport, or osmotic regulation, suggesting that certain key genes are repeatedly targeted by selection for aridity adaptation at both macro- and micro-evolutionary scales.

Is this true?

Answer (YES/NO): NO